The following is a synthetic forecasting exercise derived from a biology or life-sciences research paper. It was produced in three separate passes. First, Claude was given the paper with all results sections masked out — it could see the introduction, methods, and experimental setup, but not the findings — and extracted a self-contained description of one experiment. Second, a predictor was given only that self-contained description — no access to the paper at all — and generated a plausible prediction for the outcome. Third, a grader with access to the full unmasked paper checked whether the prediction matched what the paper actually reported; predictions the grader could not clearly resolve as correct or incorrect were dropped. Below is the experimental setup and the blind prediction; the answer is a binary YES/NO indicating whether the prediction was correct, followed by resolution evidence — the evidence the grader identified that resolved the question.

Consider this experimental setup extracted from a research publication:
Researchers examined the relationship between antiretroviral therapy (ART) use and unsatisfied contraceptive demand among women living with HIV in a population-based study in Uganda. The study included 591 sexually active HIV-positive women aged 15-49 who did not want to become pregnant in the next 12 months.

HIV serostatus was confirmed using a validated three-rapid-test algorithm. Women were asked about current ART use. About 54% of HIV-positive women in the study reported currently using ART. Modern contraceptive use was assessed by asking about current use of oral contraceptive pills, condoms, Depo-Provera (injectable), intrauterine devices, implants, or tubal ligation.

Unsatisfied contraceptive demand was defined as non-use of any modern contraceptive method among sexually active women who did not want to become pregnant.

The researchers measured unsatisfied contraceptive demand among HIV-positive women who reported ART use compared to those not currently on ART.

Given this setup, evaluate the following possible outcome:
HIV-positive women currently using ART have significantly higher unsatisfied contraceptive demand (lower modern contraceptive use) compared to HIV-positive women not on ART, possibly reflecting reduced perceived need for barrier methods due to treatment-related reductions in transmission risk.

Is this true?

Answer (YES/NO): NO